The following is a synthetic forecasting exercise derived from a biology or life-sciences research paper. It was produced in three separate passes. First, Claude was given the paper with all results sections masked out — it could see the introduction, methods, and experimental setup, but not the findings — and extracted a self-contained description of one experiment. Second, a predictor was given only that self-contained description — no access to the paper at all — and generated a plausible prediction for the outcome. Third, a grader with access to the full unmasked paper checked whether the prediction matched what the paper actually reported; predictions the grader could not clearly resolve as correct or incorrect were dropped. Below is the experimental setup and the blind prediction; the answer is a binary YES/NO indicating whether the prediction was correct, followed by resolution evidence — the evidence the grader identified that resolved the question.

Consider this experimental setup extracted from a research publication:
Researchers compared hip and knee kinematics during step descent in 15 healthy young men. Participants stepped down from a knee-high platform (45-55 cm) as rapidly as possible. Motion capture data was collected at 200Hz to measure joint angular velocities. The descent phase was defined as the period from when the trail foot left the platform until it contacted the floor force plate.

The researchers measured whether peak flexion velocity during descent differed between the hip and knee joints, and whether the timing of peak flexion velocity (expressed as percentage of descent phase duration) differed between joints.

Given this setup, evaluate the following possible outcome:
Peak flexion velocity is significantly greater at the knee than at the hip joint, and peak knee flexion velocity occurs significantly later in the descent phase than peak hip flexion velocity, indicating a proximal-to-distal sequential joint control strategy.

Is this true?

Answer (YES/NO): YES